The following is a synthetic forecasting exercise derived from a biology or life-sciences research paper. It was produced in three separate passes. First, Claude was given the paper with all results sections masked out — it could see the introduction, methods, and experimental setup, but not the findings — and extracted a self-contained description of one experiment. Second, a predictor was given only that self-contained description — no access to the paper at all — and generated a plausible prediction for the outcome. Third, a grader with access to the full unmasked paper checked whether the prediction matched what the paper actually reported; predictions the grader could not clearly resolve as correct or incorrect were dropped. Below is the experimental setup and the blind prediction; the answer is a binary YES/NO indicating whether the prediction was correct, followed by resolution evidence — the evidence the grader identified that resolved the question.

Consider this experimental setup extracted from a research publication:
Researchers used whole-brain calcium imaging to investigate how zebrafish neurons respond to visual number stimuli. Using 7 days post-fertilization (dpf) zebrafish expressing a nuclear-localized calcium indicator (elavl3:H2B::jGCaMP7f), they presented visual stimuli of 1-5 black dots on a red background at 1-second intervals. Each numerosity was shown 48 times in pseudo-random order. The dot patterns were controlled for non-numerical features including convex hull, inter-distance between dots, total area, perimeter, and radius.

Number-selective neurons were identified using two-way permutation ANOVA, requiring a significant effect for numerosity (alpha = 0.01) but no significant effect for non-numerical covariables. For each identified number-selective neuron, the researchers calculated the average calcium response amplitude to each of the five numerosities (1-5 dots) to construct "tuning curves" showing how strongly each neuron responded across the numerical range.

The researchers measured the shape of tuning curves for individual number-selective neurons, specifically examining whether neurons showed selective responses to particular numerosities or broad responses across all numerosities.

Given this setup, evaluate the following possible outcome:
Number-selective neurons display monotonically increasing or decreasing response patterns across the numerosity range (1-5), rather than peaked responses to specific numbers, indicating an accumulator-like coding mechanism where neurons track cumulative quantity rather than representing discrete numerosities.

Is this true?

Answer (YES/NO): NO